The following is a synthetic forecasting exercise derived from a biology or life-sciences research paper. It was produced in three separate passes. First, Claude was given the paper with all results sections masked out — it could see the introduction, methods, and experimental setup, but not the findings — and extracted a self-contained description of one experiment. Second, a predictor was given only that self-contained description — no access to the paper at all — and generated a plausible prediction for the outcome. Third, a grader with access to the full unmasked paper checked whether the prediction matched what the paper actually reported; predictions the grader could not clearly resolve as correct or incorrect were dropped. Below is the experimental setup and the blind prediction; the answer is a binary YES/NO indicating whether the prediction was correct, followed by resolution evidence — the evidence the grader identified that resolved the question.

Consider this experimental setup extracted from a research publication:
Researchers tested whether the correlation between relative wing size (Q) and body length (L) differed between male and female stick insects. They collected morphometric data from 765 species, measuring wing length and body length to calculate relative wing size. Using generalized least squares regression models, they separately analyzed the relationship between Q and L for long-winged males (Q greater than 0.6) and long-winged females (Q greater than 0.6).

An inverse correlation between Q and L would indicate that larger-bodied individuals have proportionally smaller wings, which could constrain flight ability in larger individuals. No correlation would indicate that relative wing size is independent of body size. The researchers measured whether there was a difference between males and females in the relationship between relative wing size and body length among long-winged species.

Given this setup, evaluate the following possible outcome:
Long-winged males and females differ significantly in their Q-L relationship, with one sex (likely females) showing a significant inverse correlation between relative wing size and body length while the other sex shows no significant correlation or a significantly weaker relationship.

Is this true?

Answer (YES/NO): NO